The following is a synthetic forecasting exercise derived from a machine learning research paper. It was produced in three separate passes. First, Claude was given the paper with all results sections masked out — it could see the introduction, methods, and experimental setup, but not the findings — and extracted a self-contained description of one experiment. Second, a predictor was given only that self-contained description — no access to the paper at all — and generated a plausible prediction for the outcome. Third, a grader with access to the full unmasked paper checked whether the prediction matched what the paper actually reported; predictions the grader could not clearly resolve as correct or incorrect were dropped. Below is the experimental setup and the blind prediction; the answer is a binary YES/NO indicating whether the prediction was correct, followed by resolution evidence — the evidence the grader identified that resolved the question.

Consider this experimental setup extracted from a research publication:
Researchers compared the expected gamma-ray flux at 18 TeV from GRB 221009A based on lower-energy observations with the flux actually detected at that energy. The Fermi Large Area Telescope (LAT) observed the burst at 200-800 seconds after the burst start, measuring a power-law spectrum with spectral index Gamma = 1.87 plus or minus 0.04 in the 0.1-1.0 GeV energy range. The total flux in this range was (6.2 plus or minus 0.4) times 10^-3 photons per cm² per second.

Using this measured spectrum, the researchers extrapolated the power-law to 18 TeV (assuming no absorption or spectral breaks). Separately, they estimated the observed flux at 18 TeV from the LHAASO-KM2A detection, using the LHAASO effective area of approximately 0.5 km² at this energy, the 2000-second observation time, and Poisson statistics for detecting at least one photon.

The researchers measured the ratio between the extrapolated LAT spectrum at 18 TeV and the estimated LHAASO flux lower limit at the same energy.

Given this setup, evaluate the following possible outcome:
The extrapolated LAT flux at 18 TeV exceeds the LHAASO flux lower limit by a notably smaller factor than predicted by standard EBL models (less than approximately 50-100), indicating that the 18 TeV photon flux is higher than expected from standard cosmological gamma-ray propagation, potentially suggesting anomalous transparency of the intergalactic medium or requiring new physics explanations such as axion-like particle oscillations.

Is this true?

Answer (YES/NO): NO